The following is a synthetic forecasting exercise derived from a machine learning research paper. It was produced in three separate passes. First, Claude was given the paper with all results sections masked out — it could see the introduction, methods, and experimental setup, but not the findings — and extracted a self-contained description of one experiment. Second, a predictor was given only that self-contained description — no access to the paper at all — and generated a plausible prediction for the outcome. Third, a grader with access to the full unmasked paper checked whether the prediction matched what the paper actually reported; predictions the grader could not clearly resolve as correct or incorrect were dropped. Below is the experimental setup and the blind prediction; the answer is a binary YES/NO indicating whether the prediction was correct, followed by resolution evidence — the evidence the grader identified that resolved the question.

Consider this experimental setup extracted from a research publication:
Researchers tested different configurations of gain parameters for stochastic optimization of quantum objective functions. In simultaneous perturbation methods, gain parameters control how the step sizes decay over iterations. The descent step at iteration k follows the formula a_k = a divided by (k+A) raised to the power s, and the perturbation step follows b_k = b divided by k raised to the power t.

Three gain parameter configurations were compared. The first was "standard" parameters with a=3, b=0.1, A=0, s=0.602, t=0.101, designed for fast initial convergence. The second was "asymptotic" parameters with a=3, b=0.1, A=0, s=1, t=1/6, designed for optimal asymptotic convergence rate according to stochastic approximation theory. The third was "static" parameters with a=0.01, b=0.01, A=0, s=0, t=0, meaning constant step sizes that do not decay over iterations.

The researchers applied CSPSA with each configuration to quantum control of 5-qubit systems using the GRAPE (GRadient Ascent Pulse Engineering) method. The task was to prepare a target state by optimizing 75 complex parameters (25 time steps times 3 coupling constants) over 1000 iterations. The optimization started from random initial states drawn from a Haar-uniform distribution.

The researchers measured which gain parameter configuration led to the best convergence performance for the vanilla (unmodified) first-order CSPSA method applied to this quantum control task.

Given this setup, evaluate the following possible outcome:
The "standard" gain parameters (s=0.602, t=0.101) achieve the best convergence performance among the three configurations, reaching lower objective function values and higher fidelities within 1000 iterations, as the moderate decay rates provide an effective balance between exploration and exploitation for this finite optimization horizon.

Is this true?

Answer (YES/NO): NO